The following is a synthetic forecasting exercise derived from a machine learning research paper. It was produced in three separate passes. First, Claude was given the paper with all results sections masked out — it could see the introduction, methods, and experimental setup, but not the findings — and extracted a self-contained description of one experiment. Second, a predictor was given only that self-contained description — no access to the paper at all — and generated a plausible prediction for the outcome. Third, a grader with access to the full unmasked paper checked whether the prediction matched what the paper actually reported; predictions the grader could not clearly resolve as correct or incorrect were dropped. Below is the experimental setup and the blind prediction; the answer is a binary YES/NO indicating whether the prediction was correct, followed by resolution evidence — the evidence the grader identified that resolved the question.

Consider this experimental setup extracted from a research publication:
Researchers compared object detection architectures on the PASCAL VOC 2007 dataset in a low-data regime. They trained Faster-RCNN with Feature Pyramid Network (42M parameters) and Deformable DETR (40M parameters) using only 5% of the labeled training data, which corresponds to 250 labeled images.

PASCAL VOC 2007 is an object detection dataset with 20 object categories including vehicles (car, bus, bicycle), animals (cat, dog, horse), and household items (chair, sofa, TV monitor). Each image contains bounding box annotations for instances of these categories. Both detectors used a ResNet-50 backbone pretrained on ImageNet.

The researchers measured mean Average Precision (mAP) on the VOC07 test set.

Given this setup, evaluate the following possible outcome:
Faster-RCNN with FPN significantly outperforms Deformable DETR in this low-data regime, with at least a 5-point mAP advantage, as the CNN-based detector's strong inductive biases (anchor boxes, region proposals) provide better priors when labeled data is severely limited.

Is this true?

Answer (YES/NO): NO